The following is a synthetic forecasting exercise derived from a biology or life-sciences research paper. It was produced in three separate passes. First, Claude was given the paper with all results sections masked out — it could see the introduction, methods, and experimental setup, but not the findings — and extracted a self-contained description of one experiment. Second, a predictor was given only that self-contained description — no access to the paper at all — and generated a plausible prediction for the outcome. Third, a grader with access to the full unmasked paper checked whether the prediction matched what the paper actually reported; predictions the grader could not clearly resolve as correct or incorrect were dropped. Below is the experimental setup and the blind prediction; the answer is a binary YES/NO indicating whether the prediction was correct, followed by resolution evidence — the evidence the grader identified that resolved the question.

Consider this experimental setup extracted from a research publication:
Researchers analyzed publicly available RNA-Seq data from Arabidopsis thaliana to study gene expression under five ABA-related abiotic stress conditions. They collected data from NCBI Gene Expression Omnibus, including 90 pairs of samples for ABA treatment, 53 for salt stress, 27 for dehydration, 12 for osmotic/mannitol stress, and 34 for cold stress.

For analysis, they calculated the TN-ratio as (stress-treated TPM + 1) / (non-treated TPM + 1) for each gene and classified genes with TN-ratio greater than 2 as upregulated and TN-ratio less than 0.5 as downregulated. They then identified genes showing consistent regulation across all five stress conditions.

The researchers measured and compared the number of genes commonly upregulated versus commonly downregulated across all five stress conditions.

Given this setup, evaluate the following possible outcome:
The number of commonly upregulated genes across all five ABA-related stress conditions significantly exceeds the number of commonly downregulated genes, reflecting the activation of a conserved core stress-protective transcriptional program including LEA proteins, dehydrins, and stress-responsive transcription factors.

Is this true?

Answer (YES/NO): YES